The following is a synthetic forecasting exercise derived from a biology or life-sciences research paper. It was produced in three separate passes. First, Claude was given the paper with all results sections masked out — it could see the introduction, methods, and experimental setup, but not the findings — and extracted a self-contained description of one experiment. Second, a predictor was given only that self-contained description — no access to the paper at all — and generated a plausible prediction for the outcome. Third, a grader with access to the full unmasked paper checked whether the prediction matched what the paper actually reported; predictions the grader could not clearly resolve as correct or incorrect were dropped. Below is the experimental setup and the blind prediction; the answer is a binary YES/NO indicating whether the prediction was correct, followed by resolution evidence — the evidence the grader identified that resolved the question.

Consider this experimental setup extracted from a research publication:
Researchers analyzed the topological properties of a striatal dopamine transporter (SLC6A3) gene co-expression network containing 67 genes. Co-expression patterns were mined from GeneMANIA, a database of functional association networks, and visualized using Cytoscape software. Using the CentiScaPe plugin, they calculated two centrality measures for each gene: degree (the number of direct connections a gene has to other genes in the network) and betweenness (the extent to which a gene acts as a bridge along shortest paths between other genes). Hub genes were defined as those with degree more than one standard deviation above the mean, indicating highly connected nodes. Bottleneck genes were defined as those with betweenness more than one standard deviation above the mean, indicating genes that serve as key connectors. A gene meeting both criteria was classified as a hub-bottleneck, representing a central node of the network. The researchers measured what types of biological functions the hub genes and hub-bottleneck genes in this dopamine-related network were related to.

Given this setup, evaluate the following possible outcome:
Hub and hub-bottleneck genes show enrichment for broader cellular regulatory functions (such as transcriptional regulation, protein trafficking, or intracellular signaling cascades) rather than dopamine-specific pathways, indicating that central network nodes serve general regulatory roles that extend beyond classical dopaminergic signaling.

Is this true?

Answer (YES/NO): NO